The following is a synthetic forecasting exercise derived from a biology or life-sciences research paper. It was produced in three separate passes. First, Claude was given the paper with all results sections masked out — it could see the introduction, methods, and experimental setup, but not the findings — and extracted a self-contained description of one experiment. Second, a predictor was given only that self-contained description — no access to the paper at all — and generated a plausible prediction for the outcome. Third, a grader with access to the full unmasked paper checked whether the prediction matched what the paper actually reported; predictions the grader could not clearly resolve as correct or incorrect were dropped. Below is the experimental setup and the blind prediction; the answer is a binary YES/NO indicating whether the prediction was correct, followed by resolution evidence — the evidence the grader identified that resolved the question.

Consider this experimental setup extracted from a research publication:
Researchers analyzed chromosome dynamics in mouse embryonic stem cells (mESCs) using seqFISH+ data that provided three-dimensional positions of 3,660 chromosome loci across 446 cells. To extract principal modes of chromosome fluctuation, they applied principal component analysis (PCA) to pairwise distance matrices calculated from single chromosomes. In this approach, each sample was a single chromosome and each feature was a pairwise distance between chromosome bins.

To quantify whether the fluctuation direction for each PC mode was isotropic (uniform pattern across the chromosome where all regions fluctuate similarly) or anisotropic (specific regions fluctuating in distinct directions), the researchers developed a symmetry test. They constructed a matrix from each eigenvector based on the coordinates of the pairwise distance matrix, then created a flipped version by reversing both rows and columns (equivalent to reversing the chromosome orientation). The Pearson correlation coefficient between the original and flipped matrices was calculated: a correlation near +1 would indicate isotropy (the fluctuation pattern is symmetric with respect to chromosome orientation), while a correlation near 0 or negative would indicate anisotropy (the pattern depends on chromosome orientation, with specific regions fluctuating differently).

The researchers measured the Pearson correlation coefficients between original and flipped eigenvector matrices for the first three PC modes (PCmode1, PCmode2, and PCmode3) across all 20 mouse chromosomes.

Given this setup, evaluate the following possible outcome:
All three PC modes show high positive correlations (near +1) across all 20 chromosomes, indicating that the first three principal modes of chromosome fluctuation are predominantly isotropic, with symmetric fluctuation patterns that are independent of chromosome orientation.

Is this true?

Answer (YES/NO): NO